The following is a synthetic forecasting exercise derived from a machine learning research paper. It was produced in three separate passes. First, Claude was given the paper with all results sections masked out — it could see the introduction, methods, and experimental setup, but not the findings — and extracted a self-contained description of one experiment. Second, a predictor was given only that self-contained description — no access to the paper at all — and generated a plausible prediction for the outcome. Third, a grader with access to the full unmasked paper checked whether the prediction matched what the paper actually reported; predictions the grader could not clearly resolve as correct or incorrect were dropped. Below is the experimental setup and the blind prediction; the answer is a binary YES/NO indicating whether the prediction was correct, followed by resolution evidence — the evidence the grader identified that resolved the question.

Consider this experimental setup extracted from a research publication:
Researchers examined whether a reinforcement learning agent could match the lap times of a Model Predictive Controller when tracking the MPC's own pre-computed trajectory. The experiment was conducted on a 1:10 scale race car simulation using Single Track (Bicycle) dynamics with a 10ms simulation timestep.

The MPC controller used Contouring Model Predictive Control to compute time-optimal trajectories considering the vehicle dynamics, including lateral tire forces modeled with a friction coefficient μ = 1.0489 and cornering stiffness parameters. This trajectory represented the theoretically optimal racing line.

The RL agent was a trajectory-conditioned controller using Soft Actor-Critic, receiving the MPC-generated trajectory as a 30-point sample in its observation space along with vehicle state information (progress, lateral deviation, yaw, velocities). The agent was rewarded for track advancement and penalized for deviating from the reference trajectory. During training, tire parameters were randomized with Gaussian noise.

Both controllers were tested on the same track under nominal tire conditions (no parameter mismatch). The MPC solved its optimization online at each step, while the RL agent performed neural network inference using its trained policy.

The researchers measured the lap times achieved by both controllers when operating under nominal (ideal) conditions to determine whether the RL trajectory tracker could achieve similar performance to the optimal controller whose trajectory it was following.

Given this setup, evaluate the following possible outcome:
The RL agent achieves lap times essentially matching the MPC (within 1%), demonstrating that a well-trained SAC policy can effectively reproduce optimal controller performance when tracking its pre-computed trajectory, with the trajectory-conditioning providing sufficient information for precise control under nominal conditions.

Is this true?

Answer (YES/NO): NO